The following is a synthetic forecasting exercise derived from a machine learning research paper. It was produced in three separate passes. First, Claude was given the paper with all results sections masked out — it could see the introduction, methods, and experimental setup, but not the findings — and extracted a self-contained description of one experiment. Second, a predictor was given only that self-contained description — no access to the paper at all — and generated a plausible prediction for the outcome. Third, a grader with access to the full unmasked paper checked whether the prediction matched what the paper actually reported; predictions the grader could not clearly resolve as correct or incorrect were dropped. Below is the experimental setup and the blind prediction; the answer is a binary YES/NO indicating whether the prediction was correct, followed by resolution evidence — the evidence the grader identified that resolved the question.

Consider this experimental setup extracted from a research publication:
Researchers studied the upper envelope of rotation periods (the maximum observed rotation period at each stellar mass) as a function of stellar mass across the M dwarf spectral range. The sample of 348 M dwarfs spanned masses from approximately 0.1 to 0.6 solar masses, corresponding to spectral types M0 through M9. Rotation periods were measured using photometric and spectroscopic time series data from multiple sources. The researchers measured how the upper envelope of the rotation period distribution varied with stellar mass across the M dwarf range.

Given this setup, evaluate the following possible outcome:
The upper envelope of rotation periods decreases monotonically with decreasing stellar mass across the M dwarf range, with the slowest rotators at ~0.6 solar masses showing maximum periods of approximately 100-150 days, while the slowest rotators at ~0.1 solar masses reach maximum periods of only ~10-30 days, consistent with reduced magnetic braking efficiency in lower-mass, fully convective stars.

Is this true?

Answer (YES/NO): NO